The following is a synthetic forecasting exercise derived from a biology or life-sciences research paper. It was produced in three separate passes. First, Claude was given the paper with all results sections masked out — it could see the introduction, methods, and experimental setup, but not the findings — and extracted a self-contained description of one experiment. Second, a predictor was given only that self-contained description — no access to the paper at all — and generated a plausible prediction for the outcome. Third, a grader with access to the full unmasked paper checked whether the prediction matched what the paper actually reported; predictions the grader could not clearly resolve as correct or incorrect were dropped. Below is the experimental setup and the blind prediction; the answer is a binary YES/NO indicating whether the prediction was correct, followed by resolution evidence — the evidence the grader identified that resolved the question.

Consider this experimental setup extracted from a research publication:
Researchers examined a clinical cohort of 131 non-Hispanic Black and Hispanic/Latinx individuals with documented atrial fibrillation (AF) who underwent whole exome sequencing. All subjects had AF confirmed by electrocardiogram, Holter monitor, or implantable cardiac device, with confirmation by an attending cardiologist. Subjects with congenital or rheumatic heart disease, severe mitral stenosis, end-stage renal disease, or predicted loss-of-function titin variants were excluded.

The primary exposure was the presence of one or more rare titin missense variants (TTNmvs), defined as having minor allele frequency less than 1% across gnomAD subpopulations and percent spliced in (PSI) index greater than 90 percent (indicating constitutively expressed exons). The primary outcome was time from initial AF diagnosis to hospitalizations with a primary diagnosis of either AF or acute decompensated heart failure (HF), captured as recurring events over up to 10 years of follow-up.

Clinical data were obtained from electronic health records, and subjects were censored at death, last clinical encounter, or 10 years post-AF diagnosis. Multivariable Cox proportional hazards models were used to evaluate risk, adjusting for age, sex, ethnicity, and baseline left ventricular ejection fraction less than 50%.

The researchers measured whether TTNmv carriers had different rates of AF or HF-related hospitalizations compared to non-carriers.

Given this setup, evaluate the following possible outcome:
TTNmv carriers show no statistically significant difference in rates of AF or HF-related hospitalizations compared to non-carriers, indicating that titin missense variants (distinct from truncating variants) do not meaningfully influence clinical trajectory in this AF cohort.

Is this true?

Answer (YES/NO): NO